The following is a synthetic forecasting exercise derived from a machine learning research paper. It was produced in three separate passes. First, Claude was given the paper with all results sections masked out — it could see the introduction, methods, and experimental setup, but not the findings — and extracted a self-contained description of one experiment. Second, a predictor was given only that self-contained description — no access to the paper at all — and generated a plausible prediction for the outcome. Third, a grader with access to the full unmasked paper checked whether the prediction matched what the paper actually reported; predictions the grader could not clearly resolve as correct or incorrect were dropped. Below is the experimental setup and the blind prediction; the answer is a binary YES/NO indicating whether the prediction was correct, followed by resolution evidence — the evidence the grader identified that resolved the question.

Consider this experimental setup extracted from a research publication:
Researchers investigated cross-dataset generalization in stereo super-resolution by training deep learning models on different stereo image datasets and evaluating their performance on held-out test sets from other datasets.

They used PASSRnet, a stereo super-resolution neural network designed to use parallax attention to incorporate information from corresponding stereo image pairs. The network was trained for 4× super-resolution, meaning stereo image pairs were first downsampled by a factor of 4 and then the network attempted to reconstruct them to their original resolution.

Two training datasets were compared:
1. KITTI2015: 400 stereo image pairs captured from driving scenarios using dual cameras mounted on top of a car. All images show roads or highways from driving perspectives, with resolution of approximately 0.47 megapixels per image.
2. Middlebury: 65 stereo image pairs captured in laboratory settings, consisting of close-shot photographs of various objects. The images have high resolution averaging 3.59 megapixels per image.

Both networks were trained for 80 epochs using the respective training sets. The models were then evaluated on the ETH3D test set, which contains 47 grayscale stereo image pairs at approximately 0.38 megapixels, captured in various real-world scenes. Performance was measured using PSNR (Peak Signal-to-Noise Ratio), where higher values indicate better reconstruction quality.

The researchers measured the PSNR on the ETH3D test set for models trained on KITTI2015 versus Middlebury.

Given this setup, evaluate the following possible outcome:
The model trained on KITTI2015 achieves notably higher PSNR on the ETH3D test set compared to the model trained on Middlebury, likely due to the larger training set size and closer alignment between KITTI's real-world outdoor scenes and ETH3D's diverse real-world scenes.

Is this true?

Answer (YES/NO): NO